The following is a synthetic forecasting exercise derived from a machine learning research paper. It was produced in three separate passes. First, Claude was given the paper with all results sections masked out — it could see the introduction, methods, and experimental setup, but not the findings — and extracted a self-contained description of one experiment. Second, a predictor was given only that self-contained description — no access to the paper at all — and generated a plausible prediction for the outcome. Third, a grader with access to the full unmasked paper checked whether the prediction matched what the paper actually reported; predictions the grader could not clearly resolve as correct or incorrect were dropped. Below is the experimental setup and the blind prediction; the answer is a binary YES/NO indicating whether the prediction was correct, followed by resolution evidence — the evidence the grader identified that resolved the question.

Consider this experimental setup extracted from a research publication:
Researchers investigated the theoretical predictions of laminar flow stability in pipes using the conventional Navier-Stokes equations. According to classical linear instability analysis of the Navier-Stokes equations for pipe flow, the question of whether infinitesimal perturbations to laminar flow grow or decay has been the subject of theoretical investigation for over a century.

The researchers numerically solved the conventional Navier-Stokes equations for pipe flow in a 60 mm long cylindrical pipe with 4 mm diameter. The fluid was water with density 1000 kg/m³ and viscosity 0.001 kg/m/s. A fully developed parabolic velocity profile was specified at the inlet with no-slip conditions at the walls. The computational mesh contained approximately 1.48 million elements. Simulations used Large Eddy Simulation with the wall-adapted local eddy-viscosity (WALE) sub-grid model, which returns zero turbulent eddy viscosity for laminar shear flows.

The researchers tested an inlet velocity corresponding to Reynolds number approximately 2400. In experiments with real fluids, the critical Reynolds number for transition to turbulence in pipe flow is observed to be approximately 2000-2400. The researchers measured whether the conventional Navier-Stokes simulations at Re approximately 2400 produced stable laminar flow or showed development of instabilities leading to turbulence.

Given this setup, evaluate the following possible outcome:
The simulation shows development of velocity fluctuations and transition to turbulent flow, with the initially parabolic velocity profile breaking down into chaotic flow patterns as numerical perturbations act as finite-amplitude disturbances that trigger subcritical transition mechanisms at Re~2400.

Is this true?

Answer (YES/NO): NO